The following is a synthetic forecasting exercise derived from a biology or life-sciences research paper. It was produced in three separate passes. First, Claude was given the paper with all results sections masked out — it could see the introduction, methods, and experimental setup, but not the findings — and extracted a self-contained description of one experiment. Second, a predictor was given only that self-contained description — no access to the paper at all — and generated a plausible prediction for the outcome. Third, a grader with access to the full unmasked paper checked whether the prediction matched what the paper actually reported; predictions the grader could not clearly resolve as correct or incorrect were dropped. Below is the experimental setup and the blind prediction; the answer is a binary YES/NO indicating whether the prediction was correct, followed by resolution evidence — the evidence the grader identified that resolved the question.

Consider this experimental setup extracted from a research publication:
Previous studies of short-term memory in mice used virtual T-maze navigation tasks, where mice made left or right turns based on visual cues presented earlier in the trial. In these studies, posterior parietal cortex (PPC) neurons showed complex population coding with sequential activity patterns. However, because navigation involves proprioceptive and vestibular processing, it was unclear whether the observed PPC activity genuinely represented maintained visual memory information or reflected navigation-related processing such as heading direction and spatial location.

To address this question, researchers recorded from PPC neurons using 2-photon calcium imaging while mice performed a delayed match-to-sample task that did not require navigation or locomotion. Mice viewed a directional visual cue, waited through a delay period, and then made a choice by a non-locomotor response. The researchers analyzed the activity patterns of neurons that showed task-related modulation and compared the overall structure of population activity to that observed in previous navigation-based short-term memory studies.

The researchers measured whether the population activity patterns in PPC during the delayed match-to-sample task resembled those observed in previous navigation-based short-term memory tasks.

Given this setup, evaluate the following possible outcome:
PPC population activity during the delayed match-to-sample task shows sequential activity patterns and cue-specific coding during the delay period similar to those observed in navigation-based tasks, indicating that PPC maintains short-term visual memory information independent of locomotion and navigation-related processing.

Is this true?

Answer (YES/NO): YES